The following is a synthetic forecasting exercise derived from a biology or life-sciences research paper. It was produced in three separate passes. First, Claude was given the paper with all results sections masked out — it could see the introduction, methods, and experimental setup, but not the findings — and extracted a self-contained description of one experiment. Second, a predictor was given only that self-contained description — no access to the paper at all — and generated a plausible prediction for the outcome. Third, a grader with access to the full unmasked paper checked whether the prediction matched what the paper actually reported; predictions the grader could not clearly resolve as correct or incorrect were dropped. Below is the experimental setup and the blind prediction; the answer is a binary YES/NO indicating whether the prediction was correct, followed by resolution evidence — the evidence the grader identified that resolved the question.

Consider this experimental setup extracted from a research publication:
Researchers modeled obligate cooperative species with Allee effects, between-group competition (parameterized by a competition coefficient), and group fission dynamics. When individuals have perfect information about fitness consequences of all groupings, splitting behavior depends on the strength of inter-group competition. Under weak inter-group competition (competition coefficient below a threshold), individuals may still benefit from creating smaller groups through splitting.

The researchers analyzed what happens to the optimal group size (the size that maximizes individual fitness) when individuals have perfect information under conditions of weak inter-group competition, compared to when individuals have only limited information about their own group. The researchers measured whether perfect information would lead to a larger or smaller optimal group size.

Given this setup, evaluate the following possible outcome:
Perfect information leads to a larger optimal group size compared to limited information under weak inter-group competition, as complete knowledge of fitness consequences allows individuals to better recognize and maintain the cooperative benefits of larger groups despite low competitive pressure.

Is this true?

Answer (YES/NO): YES